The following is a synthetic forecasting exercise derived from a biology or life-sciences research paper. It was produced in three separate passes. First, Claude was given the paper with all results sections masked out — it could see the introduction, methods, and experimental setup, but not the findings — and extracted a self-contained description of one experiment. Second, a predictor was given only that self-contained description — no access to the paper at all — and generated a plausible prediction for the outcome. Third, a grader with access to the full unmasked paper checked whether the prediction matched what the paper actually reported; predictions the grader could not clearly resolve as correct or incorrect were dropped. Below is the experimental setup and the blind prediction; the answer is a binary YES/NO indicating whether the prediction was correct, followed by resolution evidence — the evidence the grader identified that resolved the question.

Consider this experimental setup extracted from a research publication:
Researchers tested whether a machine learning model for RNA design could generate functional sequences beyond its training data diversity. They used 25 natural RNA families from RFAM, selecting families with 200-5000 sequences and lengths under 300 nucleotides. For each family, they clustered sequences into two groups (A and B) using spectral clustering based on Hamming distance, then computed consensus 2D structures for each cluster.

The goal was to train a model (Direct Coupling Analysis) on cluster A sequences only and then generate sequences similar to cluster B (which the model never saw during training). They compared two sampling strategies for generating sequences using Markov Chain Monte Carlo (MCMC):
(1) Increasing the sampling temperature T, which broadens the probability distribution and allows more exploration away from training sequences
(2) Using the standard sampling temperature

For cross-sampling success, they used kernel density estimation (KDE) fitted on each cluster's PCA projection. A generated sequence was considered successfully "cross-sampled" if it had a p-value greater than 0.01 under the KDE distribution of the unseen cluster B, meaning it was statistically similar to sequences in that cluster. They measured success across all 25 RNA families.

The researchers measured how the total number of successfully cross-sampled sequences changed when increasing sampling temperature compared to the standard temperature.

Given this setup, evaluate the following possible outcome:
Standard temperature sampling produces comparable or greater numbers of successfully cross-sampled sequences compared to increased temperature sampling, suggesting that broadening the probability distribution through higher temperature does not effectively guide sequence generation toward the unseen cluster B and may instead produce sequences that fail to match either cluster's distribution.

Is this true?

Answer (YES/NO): YES